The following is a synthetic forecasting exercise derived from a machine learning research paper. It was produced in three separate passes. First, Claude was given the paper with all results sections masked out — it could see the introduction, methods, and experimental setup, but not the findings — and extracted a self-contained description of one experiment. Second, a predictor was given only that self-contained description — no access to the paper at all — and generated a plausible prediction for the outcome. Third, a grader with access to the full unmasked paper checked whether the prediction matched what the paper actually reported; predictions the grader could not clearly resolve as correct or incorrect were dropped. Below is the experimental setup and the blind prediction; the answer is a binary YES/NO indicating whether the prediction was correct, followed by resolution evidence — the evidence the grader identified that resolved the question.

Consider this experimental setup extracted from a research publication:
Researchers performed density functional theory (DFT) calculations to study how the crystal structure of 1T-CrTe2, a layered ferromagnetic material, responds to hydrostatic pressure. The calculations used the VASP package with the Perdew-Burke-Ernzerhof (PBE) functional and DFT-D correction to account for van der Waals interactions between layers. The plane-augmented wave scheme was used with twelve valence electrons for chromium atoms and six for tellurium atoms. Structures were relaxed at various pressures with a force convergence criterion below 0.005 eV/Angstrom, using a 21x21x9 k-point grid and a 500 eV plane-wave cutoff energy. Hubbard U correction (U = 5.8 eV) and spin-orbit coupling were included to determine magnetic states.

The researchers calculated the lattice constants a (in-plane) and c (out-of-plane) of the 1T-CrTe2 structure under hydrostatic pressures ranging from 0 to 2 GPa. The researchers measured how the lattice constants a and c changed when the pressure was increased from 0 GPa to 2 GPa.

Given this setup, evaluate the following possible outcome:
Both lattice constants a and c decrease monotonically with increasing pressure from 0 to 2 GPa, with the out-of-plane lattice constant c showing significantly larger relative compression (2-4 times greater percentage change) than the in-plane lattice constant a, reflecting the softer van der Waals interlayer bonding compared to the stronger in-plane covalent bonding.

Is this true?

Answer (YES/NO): NO